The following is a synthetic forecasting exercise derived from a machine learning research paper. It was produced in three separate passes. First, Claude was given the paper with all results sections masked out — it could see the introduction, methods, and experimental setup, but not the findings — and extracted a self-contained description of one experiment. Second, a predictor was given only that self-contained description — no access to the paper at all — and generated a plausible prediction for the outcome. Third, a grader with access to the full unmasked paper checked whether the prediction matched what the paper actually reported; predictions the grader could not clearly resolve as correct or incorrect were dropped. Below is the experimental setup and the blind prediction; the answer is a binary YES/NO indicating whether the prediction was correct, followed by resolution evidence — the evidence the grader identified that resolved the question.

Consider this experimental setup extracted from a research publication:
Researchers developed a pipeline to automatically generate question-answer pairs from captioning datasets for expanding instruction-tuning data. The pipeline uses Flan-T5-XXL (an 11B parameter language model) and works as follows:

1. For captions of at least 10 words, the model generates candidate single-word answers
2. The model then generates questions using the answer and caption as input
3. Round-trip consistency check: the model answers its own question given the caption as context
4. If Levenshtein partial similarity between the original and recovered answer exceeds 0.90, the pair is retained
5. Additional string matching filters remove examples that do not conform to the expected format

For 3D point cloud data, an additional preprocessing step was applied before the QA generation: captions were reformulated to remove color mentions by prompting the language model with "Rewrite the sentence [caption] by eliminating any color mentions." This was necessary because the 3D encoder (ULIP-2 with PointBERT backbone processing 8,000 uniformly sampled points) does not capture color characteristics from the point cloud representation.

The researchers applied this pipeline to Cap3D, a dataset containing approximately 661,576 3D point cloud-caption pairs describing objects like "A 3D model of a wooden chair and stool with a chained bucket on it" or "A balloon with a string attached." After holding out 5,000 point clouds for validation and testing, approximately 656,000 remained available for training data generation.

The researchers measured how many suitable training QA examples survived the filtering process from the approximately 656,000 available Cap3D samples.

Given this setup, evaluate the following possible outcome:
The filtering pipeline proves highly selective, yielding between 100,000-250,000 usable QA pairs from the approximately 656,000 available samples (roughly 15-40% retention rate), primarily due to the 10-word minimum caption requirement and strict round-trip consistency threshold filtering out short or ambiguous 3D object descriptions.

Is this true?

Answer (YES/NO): YES